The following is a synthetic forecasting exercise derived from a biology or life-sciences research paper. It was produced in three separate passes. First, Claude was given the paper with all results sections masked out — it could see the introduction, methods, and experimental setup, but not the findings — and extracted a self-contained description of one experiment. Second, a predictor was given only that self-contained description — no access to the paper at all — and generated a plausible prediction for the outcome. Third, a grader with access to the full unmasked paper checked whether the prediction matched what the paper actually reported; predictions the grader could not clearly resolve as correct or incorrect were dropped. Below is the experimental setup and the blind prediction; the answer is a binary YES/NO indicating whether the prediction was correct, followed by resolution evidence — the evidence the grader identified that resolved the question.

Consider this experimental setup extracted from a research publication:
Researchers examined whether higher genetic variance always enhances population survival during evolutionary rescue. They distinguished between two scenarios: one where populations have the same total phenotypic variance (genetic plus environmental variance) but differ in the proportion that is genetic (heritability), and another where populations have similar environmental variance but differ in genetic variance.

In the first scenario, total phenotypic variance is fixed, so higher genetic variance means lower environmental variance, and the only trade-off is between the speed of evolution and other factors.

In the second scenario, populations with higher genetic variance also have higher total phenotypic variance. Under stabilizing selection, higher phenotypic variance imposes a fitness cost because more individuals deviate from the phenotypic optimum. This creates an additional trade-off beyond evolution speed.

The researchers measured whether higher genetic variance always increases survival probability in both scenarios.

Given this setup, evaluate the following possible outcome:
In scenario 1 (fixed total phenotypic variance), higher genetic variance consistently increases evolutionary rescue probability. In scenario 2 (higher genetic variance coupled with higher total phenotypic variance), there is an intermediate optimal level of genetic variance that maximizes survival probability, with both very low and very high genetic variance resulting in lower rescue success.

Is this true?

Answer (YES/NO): NO